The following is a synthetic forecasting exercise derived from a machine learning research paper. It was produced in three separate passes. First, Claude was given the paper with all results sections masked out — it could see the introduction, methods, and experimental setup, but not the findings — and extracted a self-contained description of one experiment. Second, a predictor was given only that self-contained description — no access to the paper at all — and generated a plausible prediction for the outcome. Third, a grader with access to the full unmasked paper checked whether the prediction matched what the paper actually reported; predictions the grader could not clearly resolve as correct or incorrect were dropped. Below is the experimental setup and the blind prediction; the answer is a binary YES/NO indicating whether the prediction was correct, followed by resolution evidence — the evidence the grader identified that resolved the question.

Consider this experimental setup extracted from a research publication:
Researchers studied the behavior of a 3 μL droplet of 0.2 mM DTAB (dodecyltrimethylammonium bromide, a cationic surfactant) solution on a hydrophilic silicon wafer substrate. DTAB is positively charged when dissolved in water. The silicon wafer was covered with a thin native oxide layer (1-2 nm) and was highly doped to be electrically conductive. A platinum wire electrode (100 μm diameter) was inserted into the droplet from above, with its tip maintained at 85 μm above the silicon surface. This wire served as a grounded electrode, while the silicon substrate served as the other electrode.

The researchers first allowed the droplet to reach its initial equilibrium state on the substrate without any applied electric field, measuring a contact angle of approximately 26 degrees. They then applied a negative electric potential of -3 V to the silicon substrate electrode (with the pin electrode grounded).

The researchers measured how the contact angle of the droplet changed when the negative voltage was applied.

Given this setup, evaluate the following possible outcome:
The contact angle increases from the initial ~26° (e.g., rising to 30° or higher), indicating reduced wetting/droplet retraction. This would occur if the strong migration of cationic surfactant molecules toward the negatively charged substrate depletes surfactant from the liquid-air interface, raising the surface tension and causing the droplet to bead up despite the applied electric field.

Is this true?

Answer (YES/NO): YES